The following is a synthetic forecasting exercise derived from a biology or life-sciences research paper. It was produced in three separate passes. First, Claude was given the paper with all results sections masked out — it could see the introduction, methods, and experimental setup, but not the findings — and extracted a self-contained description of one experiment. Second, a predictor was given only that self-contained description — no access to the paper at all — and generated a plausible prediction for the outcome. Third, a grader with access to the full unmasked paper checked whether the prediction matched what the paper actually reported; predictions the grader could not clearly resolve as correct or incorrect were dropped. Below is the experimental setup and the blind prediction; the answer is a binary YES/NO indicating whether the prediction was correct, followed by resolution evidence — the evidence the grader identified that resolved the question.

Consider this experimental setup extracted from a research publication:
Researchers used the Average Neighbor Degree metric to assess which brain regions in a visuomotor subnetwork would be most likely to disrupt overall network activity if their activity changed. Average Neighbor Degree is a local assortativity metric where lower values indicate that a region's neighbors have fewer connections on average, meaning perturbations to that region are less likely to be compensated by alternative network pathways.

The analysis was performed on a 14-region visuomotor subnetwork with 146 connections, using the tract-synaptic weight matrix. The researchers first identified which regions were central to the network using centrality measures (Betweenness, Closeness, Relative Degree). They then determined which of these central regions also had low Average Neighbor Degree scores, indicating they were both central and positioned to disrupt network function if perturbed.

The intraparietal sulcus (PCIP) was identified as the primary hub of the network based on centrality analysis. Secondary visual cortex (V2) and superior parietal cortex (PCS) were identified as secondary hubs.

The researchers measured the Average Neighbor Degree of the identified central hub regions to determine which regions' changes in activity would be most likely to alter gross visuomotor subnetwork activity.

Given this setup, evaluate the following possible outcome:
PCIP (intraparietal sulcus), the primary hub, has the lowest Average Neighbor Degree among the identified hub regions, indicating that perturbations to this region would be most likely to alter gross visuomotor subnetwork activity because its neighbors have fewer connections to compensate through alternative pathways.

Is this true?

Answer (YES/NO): YES